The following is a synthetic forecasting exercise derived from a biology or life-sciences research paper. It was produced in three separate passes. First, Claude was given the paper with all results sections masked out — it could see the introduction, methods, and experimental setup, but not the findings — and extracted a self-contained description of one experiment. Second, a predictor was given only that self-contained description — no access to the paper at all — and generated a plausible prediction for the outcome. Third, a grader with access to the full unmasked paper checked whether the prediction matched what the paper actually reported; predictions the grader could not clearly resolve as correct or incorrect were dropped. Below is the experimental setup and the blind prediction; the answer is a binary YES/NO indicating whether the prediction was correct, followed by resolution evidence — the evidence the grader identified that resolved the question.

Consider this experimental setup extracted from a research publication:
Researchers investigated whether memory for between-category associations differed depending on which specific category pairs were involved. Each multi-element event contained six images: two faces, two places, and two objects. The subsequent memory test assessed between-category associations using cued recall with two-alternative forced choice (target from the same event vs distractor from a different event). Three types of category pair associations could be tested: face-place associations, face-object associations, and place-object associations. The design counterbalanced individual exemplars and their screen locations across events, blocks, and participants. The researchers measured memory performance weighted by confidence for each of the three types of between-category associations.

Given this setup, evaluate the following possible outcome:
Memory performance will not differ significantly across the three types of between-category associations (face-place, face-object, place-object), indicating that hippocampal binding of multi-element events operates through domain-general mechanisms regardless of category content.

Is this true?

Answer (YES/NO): NO